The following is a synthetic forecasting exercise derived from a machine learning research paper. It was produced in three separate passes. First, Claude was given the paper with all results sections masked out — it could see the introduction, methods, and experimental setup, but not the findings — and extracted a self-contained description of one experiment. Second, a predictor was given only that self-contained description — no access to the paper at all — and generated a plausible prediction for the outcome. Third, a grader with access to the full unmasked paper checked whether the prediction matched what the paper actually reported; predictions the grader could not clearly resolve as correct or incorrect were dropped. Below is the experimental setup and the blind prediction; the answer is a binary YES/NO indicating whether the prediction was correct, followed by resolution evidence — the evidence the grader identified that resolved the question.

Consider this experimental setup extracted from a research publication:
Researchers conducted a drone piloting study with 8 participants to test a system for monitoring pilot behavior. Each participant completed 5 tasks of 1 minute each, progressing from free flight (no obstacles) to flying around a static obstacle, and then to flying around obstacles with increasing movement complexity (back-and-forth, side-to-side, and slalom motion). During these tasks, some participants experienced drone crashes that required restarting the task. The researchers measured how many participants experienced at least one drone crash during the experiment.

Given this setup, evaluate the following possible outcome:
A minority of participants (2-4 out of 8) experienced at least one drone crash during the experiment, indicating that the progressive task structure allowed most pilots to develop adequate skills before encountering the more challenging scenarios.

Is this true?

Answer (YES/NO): NO